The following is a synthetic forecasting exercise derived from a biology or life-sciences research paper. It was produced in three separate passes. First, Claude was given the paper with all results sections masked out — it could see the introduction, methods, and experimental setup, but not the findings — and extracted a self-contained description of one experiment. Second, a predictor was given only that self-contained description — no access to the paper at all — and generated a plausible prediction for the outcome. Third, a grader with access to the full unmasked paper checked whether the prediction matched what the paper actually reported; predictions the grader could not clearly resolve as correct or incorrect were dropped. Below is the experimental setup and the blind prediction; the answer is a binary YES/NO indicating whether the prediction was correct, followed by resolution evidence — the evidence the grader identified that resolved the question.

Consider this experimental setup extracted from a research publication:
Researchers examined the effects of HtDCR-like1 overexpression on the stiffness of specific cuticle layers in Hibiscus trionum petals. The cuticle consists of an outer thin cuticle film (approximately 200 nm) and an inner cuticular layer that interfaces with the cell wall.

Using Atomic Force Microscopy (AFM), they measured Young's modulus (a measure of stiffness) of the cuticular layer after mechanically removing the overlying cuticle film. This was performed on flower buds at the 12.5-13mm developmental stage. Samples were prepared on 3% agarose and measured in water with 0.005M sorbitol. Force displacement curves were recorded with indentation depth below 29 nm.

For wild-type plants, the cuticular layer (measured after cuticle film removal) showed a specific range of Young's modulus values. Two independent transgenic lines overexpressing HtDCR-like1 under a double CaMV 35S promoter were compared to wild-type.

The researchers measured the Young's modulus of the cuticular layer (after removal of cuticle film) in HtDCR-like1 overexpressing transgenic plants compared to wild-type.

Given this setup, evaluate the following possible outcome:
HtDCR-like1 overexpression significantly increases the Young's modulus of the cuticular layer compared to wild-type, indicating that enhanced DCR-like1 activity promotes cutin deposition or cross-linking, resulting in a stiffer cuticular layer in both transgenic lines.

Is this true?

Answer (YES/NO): YES